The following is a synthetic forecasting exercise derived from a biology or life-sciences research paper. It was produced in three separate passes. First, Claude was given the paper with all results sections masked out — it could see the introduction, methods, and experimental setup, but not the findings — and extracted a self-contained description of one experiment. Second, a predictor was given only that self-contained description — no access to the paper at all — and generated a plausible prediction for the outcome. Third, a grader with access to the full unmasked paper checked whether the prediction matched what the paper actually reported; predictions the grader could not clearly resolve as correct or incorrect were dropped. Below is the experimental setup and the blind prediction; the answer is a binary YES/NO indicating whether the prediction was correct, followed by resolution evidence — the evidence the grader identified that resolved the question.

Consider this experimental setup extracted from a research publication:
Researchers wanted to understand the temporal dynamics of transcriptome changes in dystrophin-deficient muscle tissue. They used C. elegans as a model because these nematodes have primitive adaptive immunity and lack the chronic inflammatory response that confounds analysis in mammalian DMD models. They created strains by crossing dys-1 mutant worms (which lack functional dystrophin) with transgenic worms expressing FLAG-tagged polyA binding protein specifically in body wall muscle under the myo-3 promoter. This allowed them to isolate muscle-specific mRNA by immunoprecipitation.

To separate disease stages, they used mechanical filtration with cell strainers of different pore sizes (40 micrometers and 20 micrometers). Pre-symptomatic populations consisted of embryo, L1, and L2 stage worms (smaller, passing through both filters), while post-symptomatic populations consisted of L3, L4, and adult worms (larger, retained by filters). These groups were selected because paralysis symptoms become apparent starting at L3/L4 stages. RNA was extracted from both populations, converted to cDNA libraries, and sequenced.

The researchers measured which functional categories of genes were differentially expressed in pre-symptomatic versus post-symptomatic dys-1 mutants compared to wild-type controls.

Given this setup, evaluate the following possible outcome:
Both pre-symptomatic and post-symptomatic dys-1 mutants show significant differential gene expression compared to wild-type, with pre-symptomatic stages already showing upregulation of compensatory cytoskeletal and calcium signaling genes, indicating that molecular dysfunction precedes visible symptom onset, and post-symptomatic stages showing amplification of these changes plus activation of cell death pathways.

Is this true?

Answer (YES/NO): NO